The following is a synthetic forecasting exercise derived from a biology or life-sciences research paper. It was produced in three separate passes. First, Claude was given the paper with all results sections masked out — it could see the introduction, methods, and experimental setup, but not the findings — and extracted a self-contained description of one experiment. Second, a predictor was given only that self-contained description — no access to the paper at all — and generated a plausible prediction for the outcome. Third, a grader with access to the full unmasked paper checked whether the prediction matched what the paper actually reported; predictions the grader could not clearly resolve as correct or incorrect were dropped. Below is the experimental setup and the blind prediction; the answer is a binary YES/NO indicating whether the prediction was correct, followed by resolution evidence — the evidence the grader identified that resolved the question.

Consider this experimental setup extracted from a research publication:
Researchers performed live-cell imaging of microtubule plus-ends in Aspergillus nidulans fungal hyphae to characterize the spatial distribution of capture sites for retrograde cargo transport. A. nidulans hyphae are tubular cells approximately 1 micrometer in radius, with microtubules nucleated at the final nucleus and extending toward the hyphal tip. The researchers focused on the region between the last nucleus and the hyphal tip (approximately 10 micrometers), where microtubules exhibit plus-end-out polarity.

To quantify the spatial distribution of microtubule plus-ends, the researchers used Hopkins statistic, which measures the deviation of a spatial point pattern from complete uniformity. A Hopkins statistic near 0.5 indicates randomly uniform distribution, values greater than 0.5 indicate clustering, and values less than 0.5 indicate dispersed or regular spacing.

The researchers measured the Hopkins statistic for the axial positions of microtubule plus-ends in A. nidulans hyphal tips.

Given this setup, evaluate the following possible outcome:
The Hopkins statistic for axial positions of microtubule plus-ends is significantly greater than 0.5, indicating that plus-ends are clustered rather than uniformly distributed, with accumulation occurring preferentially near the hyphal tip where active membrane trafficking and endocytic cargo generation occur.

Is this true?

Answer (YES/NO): NO